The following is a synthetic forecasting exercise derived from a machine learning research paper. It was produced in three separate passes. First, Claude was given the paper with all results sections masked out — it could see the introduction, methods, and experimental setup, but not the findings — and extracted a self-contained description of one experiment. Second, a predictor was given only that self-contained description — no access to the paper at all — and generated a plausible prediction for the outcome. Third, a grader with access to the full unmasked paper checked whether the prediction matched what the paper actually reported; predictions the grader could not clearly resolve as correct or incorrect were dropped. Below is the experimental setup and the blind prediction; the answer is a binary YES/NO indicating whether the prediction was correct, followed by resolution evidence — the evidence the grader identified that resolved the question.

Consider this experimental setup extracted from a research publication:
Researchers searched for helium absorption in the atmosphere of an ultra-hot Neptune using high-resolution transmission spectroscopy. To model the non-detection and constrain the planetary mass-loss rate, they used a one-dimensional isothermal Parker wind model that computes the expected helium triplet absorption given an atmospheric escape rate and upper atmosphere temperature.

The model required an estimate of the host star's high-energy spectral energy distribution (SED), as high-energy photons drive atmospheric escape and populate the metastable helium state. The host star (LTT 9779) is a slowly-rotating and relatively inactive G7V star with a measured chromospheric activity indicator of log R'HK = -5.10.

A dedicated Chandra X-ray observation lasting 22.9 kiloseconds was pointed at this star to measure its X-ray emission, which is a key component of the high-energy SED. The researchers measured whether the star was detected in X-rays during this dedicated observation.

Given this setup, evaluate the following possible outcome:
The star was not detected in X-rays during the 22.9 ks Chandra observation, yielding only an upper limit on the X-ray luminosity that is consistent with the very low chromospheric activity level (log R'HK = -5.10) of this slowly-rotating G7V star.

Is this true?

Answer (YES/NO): YES